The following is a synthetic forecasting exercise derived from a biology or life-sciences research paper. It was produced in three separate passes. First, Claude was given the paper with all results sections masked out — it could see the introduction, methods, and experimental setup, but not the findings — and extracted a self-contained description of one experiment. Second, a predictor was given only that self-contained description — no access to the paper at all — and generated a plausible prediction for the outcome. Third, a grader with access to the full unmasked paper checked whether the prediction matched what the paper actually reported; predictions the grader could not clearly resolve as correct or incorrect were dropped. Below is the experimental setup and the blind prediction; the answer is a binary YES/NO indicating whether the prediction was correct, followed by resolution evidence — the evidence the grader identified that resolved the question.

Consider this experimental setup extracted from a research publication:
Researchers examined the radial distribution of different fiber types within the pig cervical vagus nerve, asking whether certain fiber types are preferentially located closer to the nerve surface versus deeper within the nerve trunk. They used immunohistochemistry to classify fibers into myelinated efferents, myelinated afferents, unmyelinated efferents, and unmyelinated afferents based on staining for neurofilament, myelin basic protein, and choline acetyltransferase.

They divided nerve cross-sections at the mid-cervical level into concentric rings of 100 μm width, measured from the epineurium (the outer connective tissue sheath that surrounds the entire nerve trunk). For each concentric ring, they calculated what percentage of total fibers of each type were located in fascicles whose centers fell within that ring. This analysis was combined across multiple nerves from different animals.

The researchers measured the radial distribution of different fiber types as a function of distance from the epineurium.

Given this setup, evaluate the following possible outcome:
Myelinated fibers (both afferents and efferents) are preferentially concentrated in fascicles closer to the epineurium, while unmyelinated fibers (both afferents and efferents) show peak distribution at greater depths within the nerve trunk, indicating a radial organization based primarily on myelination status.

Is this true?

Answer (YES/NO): NO